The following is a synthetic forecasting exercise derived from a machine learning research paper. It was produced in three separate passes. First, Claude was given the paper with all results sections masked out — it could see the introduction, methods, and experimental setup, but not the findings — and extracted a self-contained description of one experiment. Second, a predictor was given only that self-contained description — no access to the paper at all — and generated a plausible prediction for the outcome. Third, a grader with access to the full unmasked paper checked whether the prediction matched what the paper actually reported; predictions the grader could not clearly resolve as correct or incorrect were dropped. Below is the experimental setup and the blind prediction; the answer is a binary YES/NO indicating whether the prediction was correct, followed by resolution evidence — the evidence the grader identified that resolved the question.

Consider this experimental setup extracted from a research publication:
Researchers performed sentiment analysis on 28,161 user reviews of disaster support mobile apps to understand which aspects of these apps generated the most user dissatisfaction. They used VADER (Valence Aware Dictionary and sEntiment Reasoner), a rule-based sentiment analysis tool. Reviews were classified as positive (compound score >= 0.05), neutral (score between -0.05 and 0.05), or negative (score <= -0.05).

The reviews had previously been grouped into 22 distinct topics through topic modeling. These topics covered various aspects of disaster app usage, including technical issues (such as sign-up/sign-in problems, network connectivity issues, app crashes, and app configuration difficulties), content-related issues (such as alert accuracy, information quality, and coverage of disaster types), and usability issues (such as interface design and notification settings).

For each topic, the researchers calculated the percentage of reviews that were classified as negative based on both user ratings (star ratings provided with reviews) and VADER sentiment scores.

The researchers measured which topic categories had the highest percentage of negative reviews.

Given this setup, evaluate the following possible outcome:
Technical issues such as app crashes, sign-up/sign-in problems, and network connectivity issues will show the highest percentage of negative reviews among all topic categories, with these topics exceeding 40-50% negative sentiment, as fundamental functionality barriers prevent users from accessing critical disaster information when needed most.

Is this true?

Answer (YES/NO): NO